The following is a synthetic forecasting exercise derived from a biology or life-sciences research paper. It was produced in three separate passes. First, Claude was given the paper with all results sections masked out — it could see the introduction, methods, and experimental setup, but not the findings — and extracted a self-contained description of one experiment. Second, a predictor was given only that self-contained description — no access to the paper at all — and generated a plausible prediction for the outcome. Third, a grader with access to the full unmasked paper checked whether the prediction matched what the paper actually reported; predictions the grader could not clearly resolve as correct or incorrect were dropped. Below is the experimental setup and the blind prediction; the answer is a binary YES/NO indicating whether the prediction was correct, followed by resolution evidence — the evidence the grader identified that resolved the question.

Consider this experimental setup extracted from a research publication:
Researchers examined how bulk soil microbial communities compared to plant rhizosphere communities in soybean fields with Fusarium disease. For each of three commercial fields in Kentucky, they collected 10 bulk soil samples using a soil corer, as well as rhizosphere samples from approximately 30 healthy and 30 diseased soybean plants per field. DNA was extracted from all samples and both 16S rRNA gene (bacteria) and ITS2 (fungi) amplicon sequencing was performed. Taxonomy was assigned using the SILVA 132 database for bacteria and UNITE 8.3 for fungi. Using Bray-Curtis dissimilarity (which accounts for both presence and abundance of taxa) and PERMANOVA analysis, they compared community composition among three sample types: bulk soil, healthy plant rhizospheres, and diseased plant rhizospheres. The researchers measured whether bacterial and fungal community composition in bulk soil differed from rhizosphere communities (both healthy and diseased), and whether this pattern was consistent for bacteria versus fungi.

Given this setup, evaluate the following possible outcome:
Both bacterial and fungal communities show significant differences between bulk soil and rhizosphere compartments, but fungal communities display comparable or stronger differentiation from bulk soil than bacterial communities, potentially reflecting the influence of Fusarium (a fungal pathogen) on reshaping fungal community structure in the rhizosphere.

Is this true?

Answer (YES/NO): NO